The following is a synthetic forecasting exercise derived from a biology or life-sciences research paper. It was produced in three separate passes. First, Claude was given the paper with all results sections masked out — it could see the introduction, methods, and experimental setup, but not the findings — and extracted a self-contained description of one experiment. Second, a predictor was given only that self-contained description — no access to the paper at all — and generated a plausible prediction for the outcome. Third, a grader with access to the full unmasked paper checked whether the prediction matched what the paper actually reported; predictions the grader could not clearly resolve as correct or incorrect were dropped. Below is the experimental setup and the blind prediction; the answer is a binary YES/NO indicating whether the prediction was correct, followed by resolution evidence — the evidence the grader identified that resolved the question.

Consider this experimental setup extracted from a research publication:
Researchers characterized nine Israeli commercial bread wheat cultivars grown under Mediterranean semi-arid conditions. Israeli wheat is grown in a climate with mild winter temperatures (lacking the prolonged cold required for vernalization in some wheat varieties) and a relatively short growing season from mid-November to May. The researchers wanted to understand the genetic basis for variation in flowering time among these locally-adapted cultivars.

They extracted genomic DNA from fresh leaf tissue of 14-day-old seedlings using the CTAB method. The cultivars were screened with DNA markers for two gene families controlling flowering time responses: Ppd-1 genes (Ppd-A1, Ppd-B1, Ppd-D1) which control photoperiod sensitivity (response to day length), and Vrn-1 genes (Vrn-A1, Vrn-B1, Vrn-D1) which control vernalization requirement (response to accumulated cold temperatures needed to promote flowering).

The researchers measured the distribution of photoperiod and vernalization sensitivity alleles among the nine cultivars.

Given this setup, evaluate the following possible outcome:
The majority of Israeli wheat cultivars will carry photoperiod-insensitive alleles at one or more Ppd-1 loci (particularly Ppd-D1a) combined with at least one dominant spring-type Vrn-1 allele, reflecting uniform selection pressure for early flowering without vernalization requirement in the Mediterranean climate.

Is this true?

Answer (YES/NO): YES